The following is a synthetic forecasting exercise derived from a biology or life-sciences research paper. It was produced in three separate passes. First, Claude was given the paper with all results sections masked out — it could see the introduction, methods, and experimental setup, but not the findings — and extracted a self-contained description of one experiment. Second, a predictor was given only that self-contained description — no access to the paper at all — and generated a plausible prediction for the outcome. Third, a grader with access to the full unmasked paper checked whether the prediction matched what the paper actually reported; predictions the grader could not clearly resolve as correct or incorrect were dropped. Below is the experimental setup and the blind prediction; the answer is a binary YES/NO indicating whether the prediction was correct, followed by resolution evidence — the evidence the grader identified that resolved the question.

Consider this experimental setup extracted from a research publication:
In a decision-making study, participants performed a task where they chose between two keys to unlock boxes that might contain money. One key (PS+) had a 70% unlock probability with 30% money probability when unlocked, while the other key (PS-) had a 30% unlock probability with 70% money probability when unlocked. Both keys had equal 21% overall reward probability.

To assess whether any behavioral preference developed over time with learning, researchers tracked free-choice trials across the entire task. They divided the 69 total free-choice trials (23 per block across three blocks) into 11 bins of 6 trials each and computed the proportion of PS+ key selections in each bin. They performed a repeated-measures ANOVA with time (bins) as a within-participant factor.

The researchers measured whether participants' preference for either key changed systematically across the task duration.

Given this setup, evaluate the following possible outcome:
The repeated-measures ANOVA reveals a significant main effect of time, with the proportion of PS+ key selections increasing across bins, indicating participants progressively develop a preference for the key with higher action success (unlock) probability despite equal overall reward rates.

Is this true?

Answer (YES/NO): YES